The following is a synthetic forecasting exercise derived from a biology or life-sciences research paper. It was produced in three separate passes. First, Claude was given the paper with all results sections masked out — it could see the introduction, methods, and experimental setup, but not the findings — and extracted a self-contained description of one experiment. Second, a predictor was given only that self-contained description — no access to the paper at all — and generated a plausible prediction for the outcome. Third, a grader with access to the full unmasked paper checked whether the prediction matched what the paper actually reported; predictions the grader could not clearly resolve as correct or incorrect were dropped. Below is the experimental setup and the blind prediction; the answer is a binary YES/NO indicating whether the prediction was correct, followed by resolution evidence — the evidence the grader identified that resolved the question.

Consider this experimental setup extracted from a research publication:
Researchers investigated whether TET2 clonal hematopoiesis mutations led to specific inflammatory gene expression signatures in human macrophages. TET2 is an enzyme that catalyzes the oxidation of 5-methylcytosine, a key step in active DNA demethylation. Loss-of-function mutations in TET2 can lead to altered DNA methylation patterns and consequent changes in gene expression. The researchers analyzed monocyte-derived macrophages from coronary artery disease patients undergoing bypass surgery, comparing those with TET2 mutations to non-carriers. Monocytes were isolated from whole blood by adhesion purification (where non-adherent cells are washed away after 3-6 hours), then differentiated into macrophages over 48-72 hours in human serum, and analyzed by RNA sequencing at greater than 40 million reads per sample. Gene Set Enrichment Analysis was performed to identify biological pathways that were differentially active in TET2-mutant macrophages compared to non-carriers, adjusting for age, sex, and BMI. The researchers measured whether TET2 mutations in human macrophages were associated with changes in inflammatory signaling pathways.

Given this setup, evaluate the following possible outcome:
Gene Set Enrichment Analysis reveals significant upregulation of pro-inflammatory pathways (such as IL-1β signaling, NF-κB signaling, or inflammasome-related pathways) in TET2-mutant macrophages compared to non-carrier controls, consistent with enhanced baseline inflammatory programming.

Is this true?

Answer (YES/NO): YES